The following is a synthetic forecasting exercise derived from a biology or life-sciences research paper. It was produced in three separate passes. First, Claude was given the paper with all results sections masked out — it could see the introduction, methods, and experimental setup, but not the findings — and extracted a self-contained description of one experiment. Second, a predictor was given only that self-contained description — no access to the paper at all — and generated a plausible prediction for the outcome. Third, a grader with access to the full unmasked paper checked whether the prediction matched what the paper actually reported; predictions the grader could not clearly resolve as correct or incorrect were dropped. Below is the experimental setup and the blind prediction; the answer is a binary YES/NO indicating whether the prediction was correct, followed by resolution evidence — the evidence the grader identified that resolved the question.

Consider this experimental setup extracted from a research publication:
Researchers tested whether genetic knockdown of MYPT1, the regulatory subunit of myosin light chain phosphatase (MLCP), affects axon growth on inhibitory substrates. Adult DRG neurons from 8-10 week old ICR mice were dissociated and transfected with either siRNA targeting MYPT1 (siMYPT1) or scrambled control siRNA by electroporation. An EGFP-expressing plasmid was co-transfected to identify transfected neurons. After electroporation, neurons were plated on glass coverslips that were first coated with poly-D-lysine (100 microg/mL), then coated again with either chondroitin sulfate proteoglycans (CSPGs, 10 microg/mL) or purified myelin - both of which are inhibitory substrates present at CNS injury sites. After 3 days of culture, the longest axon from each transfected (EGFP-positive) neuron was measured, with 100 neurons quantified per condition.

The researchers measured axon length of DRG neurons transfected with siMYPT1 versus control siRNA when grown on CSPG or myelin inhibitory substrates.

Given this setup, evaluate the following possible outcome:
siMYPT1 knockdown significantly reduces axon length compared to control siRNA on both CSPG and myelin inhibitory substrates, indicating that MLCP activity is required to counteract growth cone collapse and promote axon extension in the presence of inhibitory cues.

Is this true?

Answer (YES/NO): NO